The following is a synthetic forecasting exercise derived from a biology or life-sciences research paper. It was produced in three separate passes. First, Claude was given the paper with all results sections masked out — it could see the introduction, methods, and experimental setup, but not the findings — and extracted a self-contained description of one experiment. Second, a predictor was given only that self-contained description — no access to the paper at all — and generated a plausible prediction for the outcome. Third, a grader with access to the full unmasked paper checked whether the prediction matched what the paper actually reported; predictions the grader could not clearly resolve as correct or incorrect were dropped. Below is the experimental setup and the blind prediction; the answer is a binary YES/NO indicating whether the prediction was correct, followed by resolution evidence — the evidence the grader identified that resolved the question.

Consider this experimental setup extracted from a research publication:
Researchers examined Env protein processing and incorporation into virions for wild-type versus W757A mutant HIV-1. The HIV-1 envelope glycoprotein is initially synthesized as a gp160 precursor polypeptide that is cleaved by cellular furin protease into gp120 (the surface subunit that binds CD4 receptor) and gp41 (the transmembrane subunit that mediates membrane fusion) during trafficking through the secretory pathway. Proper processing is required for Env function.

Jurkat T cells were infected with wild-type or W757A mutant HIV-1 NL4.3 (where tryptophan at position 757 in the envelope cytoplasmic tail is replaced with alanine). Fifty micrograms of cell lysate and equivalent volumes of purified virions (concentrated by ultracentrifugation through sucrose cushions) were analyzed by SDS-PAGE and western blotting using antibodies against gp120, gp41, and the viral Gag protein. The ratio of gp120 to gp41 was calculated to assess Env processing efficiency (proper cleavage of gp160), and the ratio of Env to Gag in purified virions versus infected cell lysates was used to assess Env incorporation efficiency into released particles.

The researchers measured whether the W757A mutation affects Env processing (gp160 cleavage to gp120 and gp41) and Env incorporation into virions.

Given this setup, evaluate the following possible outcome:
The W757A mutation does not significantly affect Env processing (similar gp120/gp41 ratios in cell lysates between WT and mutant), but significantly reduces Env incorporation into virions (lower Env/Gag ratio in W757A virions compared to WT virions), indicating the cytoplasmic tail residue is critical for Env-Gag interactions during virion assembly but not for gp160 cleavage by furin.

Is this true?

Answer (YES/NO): NO